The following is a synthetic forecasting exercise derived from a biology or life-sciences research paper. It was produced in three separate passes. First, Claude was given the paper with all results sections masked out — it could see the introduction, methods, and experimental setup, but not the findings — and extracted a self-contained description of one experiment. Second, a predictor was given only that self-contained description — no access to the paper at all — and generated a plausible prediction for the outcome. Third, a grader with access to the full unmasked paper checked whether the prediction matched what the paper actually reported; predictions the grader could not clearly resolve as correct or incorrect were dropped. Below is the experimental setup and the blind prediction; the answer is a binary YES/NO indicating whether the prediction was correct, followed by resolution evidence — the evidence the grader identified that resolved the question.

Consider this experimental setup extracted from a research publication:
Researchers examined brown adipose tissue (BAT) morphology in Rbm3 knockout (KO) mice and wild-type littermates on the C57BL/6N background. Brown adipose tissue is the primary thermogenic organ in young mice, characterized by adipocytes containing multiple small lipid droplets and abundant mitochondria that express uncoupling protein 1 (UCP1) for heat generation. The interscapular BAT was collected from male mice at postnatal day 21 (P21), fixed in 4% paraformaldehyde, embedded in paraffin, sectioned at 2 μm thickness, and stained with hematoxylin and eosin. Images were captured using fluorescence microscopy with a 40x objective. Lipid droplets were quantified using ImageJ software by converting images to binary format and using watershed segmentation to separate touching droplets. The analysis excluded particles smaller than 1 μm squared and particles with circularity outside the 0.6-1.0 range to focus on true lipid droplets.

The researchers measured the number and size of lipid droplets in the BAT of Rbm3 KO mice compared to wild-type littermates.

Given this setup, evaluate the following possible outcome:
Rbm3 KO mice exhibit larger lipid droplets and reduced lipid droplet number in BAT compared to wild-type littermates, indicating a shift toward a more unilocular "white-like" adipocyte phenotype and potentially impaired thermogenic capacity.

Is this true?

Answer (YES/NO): NO